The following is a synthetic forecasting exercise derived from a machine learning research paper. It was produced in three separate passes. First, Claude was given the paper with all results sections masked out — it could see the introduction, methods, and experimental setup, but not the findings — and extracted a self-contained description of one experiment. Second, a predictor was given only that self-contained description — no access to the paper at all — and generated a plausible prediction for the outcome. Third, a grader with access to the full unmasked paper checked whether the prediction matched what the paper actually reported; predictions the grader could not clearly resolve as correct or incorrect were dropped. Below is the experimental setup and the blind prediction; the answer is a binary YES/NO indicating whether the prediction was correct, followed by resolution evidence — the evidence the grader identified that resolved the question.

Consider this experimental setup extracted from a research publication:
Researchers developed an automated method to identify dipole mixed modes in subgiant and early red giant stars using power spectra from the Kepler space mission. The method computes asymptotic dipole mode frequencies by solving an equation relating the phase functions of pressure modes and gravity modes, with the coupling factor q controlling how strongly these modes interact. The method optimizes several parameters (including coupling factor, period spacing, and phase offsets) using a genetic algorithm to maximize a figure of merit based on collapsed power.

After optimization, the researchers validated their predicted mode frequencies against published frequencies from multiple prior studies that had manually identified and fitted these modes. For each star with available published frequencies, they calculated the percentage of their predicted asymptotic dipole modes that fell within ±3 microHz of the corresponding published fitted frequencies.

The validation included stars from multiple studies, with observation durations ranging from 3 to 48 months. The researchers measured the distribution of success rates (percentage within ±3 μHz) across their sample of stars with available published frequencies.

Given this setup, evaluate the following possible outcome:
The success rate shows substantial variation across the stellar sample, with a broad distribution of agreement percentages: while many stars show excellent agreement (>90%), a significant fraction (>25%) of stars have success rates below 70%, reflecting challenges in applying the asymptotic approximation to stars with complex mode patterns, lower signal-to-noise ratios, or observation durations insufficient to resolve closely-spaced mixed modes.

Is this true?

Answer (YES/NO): NO